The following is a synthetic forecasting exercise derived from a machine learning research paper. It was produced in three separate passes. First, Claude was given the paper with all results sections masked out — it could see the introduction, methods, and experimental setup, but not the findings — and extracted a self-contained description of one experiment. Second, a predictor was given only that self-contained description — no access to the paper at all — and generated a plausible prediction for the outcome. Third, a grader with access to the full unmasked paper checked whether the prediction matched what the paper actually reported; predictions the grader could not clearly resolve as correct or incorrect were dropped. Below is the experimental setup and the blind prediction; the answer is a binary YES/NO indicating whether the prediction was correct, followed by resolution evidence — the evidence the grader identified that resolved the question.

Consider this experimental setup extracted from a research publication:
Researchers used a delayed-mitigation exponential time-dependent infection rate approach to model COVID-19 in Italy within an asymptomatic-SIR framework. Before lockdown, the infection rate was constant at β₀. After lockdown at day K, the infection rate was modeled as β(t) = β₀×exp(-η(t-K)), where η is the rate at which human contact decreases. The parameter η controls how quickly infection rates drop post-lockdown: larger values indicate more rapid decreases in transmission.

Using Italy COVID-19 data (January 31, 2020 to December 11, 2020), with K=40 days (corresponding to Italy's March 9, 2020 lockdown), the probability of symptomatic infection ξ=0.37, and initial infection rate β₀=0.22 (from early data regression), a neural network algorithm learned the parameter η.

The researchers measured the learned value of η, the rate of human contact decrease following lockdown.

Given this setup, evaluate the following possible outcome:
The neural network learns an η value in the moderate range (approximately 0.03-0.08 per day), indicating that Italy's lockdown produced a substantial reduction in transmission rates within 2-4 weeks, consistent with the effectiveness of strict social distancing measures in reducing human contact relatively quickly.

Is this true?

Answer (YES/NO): NO